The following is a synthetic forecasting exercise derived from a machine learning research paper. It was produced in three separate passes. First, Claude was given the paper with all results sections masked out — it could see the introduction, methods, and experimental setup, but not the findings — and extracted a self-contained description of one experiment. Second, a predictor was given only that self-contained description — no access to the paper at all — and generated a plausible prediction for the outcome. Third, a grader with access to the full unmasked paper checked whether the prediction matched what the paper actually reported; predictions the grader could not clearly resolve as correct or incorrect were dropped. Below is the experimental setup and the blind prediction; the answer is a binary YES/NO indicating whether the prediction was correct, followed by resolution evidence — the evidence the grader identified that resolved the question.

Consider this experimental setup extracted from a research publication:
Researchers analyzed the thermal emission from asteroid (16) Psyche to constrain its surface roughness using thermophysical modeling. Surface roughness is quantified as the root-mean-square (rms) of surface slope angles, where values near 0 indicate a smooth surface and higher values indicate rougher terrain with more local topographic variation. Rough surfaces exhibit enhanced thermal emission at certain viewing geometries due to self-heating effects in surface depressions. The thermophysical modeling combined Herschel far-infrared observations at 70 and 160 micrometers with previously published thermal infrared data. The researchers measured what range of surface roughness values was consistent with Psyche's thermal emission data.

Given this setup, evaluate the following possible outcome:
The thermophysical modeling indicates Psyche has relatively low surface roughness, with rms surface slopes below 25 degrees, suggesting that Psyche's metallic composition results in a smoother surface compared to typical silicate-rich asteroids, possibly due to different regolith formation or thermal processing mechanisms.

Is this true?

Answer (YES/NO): NO